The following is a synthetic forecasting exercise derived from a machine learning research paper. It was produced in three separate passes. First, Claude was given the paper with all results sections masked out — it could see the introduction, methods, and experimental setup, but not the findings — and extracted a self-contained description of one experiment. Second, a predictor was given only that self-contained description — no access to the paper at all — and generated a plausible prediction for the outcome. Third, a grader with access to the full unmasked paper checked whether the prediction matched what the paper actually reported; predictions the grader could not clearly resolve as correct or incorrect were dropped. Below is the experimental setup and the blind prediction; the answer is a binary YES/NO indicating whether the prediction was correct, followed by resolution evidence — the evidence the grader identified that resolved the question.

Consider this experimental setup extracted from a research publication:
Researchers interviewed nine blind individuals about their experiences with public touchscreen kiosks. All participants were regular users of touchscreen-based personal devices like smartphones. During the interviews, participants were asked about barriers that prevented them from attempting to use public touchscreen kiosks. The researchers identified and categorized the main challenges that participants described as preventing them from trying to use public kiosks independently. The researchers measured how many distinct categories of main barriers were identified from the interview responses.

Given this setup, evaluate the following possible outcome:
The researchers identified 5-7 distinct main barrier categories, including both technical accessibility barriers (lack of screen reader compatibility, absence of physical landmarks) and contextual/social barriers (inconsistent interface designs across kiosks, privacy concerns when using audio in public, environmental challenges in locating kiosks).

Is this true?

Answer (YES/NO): NO